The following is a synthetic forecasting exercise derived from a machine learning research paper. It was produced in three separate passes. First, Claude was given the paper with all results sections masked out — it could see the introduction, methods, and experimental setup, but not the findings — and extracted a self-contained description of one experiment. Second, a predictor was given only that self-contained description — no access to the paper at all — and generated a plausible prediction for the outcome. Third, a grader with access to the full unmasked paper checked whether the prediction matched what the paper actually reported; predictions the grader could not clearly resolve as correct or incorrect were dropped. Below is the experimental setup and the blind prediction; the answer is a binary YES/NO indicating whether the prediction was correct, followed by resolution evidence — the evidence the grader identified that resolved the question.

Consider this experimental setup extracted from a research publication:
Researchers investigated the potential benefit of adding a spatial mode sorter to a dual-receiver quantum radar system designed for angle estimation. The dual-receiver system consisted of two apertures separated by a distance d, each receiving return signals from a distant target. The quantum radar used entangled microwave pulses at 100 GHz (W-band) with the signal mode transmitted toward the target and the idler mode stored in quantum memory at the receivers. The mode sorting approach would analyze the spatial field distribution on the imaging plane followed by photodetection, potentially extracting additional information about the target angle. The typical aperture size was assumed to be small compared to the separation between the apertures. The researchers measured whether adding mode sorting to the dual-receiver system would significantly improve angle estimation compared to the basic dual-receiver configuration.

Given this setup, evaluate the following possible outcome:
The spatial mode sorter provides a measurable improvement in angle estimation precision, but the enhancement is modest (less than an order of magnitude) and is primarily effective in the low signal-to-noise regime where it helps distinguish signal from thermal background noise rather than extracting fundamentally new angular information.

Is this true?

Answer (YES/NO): NO